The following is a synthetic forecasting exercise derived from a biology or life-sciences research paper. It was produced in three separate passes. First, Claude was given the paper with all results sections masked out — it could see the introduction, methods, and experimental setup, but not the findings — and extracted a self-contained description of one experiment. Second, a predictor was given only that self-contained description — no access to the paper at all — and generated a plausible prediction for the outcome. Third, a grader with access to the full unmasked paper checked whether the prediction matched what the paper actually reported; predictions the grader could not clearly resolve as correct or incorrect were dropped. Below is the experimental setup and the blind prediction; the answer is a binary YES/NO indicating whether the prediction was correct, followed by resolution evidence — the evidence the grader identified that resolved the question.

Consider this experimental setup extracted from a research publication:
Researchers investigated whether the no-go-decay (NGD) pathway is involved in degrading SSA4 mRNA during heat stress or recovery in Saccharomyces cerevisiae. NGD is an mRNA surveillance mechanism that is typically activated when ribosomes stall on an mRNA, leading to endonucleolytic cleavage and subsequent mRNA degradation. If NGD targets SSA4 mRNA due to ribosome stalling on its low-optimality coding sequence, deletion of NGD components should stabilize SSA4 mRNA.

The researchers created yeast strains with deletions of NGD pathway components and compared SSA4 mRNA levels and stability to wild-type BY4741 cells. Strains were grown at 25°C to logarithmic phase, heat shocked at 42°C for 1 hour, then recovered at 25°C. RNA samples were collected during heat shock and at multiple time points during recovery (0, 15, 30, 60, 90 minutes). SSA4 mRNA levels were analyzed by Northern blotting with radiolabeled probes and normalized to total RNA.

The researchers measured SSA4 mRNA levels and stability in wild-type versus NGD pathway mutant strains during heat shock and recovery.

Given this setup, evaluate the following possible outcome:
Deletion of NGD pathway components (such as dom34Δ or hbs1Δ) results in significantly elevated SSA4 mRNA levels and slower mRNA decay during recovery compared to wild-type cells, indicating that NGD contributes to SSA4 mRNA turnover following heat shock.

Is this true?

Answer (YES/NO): NO